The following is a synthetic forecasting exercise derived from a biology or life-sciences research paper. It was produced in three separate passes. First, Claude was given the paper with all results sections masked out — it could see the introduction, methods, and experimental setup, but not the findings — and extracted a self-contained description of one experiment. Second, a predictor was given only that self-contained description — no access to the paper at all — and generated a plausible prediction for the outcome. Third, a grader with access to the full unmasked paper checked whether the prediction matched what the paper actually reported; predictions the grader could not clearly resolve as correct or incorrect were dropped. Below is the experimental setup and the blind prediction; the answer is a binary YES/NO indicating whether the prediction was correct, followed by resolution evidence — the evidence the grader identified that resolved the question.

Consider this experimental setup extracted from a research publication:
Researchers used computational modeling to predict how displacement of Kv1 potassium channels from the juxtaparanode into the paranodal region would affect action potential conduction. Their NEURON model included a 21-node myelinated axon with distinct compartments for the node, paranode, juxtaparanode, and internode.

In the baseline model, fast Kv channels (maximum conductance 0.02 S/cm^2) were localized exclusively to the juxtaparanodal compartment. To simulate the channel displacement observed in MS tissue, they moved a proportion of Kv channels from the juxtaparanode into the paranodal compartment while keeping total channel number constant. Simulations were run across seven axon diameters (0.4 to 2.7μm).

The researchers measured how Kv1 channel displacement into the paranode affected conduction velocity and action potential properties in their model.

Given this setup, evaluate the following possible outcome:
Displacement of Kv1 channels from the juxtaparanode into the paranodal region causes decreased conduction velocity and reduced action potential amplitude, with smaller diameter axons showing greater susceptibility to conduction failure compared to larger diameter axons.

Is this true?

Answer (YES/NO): NO